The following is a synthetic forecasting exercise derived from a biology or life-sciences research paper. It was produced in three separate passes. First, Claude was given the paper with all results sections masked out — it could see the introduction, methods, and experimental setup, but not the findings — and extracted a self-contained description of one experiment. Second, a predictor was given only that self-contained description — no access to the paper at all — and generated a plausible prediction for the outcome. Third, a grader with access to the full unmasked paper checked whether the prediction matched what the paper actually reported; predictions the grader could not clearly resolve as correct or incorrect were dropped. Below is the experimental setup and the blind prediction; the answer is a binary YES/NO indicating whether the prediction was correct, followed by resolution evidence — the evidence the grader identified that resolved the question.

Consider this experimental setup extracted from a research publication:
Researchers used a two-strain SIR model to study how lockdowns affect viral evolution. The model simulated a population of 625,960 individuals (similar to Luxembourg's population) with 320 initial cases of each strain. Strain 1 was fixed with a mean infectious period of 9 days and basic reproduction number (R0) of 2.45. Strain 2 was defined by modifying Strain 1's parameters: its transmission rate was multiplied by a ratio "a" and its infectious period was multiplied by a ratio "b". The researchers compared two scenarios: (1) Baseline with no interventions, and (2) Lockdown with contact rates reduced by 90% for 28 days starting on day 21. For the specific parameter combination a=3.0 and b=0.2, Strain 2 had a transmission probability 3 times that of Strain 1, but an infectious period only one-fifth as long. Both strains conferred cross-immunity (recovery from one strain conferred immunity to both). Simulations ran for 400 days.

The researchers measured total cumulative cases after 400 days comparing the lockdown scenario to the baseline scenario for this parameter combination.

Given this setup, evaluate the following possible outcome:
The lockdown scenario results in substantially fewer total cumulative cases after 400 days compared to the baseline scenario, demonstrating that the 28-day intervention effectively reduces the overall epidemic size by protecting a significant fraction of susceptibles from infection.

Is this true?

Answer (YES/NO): NO